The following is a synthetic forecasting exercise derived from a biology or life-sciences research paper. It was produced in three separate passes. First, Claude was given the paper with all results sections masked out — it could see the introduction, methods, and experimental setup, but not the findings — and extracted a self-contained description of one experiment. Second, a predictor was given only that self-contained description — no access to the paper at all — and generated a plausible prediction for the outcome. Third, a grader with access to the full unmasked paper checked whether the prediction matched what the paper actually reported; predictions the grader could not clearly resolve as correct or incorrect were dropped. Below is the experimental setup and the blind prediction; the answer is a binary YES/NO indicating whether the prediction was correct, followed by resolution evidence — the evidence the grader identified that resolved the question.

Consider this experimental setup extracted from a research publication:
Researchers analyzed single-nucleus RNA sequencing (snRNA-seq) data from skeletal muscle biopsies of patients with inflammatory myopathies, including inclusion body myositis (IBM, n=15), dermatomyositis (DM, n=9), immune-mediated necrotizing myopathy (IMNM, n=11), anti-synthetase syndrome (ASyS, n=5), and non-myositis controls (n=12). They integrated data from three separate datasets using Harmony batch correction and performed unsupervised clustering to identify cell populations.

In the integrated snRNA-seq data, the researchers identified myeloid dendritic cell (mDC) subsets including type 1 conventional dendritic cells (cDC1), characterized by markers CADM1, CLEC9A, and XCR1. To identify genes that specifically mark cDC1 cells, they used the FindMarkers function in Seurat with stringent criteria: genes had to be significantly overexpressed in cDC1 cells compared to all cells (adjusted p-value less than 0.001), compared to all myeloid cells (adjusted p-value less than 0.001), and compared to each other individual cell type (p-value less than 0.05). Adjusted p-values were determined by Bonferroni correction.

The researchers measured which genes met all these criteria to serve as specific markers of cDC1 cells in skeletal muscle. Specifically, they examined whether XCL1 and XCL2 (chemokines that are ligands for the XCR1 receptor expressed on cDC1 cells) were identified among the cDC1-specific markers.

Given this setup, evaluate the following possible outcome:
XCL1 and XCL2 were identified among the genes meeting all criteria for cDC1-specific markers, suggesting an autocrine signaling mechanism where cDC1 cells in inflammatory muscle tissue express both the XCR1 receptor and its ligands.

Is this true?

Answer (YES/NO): NO